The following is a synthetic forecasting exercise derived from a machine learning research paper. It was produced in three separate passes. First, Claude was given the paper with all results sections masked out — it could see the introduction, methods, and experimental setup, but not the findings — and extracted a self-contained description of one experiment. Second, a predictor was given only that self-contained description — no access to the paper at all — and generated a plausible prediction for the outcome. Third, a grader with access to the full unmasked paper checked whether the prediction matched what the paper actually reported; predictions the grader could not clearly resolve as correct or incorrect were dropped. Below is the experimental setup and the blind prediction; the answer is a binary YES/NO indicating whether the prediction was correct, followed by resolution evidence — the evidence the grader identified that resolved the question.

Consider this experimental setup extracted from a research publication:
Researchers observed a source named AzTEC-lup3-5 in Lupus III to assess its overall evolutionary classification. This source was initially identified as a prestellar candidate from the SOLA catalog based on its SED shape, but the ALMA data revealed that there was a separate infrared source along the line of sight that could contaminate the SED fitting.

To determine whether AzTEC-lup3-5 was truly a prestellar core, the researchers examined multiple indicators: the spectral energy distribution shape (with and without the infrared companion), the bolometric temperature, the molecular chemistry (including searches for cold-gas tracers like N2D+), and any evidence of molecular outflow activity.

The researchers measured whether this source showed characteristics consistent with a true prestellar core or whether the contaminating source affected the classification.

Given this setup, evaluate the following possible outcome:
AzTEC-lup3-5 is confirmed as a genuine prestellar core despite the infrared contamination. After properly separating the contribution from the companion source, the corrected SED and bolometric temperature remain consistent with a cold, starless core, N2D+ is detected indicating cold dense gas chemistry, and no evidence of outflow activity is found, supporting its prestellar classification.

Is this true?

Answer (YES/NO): NO